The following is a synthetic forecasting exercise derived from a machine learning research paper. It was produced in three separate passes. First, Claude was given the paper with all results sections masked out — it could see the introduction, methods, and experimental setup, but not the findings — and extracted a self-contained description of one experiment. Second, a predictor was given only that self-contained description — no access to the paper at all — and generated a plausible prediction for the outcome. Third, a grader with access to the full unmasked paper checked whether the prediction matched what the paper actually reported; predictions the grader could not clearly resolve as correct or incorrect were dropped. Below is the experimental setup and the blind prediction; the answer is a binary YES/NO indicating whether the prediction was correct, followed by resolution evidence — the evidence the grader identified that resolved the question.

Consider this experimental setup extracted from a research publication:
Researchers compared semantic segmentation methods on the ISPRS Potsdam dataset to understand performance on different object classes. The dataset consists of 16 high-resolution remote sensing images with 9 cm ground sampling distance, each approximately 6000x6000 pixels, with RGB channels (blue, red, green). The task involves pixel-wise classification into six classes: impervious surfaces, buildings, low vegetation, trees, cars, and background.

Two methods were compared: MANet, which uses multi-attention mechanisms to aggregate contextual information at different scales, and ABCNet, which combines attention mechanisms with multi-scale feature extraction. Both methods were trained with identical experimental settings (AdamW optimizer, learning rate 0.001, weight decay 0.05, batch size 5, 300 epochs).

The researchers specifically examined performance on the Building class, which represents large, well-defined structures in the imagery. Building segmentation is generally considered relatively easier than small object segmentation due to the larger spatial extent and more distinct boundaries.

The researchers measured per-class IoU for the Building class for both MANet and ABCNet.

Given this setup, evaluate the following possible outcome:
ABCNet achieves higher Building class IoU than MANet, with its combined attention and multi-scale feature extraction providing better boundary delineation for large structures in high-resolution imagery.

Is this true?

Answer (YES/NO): NO